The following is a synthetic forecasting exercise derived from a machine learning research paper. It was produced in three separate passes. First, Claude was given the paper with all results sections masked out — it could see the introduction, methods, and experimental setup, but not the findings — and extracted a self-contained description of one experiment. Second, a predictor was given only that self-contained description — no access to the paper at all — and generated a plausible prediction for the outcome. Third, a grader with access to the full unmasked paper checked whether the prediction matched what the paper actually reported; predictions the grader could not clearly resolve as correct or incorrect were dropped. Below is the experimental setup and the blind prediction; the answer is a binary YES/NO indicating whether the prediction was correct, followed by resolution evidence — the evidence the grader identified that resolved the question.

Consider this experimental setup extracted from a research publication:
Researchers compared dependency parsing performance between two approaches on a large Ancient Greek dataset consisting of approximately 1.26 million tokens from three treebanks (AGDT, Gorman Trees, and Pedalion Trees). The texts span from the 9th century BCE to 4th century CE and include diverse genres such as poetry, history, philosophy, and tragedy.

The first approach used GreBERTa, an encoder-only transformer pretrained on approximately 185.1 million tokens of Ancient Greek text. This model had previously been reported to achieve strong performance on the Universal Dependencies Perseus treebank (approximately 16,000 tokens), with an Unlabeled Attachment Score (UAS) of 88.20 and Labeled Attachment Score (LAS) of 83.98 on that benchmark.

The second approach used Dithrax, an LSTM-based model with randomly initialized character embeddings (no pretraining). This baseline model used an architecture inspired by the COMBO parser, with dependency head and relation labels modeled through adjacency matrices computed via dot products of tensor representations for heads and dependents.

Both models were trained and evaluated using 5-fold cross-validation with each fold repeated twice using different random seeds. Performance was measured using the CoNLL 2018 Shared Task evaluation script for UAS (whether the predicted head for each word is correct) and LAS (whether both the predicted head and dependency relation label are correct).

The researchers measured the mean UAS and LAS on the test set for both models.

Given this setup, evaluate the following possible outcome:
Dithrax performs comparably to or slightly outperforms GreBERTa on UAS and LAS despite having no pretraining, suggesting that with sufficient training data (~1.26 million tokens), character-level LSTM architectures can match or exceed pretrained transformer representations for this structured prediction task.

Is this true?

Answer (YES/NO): NO